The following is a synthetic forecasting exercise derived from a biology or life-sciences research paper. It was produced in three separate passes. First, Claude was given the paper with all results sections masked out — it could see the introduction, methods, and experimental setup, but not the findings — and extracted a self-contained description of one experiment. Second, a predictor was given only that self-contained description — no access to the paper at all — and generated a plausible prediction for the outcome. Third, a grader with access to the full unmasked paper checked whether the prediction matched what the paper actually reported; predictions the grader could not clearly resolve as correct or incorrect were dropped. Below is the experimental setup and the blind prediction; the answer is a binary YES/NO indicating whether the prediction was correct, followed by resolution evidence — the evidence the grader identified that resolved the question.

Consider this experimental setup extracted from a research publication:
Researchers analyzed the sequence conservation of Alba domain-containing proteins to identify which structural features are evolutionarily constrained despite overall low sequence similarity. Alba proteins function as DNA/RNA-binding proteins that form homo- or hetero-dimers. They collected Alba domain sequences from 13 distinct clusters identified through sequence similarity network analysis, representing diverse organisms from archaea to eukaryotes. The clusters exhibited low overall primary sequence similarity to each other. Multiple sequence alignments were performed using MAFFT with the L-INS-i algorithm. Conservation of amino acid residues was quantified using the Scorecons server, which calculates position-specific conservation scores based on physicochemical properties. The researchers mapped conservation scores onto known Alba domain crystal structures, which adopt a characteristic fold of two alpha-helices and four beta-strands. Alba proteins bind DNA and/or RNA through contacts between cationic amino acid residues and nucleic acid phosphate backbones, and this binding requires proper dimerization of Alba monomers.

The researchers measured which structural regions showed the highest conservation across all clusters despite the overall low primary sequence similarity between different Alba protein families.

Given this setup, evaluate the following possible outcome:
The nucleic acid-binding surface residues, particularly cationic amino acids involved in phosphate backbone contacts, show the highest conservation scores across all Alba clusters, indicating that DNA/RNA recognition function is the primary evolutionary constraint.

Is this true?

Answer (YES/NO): NO